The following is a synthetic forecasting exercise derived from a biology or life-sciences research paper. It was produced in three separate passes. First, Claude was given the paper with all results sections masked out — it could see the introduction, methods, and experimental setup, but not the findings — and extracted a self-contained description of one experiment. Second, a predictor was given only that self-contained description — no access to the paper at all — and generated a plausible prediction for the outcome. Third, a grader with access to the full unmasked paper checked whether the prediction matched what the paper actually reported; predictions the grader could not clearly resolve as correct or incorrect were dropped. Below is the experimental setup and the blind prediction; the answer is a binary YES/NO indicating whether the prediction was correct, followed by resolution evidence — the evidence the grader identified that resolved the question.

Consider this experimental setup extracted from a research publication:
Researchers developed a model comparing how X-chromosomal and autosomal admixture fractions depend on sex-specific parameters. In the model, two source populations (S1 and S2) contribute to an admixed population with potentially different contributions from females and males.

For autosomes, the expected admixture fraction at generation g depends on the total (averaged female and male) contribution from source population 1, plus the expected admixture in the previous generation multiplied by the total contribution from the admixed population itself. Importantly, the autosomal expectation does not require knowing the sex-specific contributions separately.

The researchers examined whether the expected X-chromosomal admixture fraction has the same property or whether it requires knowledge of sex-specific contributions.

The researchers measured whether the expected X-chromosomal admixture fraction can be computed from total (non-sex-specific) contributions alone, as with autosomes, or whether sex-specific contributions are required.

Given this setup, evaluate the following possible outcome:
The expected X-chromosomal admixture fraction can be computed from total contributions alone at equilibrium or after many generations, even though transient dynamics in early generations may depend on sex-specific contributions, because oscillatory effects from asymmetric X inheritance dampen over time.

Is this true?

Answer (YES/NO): NO